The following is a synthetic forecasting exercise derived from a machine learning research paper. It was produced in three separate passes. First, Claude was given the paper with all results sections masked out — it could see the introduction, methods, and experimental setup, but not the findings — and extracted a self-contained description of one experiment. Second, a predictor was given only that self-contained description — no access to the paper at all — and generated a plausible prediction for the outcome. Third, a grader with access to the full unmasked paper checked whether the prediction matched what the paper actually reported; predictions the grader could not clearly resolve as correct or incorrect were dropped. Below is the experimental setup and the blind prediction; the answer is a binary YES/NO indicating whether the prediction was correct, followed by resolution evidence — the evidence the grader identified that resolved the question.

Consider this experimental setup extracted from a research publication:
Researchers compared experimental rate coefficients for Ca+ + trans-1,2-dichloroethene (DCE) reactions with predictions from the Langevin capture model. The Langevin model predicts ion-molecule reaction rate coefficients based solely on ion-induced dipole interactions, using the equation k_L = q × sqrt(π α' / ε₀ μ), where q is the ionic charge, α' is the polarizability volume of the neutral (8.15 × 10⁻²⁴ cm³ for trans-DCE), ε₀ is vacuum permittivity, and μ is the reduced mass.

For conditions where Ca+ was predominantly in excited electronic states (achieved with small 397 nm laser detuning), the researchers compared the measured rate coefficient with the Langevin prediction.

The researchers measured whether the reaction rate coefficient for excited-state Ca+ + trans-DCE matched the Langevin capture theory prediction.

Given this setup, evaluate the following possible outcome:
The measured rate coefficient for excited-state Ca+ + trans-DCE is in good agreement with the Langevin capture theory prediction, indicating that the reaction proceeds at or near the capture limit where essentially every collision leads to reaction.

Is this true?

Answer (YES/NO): YES